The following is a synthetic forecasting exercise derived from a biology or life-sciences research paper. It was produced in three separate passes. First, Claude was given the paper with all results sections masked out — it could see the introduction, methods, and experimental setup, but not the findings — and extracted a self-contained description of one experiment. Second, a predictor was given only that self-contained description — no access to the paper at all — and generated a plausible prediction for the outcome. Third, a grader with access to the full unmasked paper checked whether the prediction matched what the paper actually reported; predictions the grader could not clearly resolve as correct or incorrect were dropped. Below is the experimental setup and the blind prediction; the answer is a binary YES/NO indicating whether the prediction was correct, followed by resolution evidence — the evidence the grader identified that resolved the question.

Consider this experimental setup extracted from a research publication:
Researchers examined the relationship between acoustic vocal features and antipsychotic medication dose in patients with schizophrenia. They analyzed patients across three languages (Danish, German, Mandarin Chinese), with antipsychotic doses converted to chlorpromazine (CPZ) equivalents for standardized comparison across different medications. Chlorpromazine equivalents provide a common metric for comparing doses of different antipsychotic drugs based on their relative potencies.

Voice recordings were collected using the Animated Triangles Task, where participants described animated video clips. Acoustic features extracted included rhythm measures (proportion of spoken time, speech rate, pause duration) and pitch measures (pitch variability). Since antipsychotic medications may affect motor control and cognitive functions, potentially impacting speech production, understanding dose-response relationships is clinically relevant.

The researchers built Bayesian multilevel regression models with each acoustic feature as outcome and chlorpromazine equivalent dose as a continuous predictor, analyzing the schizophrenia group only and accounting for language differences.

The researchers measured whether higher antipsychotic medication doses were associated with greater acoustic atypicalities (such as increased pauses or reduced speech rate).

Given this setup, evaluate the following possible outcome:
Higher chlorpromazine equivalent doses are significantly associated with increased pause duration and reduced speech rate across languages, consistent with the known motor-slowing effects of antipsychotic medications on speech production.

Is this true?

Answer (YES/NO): NO